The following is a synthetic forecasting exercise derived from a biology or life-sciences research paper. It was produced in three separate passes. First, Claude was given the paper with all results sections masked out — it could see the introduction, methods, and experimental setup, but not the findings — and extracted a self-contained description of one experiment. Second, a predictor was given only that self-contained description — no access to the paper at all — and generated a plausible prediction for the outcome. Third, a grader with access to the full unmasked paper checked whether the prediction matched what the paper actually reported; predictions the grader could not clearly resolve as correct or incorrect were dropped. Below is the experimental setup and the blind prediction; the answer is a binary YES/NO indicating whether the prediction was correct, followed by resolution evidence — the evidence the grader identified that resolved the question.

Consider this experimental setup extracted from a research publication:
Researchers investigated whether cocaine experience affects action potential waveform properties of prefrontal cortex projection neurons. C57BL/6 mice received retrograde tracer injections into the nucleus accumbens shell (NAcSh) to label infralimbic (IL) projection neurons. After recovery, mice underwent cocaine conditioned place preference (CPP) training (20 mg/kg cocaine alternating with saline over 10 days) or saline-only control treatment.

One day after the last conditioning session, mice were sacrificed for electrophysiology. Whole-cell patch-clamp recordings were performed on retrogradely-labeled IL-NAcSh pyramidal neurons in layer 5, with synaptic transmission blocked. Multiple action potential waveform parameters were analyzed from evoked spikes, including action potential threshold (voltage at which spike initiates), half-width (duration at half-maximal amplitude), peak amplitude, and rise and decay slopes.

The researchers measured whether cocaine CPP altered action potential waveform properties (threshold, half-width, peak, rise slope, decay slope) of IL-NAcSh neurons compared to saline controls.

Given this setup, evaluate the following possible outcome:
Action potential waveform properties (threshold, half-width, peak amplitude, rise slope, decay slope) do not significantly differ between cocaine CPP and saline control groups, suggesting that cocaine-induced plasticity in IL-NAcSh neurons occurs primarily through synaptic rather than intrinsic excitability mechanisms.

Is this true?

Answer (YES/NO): NO